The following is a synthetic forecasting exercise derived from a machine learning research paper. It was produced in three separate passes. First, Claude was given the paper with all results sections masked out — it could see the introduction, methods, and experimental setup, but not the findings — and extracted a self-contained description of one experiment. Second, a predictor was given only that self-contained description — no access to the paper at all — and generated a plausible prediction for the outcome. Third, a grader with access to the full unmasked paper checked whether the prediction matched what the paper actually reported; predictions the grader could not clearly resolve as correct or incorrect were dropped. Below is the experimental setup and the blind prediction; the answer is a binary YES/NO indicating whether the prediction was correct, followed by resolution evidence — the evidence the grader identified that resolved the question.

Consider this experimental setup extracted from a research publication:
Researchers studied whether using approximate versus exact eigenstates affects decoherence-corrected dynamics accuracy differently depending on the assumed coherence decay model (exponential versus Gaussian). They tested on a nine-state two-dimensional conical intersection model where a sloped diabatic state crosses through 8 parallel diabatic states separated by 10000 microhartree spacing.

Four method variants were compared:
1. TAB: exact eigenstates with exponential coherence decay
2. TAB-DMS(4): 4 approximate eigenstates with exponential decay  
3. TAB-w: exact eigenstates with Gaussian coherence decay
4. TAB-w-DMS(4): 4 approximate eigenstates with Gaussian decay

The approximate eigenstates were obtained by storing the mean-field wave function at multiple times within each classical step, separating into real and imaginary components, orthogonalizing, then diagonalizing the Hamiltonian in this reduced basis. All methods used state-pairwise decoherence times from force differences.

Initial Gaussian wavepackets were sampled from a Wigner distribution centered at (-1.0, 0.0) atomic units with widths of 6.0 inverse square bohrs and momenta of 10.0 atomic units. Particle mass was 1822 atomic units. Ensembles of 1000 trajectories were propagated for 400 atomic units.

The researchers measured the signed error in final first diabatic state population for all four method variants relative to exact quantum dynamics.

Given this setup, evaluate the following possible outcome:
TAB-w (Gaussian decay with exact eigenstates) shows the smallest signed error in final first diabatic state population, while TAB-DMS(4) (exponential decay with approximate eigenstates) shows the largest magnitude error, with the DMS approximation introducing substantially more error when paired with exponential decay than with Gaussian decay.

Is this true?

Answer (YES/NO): NO